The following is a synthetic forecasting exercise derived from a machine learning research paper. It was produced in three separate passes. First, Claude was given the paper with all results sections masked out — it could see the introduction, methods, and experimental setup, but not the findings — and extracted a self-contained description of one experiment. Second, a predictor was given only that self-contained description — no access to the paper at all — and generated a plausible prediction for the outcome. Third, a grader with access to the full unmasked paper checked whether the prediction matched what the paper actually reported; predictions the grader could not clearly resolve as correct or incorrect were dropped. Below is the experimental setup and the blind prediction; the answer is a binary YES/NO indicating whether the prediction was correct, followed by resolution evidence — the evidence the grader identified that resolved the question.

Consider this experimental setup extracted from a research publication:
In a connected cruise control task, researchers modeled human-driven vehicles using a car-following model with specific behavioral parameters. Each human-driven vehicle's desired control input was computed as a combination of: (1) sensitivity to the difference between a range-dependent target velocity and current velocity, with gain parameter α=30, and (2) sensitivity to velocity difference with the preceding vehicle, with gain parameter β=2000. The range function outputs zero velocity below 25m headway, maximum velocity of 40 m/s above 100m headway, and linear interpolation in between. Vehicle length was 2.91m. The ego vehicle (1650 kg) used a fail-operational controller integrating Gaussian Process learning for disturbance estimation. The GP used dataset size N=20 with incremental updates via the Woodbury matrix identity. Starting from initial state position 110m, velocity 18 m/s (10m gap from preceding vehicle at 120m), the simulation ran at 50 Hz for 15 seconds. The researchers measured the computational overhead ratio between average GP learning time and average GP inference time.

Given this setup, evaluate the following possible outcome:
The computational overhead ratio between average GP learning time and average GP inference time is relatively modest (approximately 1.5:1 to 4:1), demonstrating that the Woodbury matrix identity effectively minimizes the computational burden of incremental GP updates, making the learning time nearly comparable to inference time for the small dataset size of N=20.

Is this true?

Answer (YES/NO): NO